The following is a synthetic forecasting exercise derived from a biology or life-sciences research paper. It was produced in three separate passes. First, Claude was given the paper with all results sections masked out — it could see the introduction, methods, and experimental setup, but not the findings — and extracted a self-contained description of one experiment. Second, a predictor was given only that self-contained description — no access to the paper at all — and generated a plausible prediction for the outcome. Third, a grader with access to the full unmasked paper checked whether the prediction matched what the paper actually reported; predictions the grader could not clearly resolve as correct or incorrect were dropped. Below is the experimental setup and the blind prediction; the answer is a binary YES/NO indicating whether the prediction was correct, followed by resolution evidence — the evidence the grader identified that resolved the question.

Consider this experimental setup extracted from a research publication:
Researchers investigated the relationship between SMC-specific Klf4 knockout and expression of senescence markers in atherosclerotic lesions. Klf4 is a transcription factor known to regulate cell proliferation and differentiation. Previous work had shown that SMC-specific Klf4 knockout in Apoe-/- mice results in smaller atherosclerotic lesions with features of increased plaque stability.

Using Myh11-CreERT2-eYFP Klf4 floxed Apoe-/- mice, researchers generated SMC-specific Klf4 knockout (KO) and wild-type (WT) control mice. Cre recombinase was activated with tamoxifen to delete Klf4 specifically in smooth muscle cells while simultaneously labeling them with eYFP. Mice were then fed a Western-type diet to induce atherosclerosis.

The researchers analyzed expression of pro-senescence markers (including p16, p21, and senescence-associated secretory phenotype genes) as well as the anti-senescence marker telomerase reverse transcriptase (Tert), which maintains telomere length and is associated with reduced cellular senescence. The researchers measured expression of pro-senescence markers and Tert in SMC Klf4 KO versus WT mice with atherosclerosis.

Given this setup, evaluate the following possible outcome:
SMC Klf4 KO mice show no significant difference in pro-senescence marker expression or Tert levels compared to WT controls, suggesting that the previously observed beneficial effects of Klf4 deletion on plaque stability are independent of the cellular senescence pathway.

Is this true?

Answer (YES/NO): NO